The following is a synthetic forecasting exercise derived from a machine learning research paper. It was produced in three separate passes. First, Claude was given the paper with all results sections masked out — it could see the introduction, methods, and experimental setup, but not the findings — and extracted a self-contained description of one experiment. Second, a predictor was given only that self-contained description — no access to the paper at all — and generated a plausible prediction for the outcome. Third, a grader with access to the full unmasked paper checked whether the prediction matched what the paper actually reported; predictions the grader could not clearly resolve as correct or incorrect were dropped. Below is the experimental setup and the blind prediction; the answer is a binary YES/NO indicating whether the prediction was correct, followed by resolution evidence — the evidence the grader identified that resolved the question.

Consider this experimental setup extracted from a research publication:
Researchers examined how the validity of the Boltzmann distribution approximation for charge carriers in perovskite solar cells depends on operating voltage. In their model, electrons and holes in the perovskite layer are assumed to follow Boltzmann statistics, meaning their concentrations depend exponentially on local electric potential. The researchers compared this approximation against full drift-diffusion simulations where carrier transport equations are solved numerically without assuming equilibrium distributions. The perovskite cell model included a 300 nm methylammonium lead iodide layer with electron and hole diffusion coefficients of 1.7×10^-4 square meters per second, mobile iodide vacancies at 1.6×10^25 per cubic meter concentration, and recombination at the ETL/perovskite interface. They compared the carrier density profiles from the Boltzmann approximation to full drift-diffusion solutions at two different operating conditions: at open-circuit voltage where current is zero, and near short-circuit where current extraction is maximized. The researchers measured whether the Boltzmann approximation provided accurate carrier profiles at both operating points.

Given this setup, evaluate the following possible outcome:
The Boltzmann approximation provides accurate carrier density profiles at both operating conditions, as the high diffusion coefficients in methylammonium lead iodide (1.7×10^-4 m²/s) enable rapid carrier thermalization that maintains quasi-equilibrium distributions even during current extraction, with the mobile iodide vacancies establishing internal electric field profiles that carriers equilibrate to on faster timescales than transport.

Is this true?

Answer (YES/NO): NO